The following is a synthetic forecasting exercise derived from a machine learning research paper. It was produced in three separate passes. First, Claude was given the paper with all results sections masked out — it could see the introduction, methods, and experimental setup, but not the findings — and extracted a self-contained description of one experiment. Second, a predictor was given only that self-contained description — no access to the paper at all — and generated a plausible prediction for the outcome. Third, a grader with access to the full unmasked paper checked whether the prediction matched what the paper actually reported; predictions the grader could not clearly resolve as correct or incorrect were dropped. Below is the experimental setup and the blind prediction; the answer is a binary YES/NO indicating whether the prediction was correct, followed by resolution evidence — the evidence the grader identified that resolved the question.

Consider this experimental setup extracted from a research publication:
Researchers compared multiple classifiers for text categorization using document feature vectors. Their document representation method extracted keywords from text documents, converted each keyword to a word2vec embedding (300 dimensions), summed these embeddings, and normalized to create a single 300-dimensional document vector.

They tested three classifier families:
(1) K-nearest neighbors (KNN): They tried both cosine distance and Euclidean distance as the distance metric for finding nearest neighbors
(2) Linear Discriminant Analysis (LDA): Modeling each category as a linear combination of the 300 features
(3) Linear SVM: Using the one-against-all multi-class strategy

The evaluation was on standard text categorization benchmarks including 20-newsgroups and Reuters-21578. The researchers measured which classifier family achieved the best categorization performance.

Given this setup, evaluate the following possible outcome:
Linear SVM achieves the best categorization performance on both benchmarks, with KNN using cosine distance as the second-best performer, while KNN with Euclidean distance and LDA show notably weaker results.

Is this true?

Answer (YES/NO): NO